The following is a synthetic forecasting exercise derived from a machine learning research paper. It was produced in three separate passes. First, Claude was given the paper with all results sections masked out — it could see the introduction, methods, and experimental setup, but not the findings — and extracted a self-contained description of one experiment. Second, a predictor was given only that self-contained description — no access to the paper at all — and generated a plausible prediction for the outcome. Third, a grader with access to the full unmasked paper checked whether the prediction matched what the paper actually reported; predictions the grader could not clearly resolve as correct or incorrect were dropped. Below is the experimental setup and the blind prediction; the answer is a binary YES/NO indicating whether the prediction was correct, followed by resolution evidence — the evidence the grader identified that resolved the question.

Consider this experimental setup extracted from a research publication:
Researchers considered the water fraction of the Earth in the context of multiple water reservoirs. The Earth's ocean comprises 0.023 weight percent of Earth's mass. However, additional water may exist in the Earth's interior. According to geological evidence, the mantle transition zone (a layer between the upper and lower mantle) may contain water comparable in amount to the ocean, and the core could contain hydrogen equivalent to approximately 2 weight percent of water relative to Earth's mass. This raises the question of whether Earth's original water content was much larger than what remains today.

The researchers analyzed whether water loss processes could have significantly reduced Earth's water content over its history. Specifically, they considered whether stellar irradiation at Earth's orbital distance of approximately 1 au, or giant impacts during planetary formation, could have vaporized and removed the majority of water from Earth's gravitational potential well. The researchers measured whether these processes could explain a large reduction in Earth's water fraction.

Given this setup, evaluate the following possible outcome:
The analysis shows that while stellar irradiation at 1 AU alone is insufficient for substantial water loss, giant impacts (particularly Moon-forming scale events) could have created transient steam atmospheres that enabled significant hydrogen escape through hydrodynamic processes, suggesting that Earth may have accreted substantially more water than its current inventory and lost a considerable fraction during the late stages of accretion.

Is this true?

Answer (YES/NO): NO